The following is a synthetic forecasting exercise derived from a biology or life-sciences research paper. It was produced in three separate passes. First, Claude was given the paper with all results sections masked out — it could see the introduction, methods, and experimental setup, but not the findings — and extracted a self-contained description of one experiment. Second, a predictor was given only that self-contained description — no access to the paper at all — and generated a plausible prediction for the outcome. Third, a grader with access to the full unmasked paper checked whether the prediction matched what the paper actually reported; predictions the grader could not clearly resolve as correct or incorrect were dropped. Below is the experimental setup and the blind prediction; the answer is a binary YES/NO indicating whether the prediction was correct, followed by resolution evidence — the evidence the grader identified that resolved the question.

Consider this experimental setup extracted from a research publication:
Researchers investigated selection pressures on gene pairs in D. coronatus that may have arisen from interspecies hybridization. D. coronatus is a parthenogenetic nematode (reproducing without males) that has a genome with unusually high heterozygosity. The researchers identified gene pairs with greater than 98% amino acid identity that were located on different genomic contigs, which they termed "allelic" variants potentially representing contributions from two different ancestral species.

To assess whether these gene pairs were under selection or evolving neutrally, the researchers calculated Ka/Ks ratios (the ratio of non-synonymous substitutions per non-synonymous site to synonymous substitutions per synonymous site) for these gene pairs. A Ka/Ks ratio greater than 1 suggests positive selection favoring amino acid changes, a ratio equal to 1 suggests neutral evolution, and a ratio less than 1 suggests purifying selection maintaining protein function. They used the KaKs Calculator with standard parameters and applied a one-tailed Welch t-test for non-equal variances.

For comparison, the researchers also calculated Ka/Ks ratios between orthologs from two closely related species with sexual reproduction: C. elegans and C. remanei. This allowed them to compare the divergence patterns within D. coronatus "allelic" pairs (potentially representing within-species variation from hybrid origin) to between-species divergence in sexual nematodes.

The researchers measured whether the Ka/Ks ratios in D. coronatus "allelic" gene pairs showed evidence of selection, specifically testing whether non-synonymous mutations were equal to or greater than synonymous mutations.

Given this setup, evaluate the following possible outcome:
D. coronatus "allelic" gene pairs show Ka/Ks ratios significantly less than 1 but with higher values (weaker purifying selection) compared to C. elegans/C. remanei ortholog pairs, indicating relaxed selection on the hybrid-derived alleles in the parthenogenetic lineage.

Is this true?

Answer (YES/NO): NO